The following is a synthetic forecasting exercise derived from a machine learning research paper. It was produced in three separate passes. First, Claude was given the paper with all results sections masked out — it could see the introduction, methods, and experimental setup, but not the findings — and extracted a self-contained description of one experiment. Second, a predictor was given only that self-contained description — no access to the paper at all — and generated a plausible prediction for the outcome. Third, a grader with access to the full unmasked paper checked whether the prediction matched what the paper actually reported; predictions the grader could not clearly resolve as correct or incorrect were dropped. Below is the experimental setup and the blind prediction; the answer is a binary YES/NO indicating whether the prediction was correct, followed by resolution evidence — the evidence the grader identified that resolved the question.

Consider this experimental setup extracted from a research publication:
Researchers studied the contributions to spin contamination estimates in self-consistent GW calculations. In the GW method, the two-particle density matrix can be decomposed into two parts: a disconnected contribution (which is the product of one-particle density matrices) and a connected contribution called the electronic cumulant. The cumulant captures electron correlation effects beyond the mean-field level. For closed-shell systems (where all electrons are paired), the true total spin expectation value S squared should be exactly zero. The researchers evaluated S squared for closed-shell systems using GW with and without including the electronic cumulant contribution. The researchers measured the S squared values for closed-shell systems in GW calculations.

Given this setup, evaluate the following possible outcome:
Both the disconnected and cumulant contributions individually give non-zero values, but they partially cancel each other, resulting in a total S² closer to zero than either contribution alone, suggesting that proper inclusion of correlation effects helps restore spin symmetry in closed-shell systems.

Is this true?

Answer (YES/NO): NO